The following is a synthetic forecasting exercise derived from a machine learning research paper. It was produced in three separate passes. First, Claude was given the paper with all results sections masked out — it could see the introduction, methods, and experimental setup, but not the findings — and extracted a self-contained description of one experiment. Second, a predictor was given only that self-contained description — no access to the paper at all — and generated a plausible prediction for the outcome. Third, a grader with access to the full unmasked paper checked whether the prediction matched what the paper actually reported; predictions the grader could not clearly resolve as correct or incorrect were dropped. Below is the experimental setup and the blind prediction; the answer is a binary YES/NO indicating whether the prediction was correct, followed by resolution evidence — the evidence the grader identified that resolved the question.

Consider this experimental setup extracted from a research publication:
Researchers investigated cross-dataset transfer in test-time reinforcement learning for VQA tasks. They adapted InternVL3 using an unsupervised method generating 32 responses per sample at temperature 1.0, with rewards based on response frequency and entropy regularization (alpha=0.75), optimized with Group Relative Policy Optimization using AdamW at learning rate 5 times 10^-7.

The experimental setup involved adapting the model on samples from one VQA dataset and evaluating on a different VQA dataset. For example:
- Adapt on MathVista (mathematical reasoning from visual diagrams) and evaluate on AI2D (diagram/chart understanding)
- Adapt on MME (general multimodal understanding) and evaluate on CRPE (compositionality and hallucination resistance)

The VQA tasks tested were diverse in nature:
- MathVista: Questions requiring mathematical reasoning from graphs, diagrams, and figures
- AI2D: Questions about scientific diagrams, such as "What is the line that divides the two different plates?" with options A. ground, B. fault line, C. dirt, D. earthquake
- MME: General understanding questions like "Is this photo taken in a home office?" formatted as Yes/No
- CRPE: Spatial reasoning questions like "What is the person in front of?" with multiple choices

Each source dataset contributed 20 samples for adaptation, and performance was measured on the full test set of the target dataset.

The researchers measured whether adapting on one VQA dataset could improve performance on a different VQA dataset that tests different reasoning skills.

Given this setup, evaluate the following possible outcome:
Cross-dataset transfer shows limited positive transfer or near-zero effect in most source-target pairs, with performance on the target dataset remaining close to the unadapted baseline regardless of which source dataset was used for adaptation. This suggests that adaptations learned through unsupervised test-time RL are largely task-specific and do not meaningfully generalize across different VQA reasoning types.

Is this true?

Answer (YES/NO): NO